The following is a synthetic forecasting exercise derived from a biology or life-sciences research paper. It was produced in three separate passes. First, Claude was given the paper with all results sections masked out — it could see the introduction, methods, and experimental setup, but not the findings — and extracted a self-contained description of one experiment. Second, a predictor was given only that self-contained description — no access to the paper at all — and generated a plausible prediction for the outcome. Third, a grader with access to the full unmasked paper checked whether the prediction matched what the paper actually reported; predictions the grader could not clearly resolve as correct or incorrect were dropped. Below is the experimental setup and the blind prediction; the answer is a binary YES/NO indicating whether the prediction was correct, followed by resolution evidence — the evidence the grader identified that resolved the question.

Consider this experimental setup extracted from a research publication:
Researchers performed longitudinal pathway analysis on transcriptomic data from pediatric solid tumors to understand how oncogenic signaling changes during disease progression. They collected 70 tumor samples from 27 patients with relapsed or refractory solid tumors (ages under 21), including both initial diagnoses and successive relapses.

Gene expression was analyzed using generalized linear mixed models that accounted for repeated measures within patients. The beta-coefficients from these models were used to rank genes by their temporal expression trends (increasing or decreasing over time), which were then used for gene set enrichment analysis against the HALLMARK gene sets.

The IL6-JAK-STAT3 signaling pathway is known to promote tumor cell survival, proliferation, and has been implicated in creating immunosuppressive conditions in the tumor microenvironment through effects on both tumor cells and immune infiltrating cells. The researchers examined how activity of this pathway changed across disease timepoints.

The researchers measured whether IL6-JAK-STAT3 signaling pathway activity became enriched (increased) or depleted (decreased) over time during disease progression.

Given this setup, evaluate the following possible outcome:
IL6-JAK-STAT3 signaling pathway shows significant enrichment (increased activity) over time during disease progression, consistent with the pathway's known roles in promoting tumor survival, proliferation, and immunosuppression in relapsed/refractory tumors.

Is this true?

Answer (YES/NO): YES